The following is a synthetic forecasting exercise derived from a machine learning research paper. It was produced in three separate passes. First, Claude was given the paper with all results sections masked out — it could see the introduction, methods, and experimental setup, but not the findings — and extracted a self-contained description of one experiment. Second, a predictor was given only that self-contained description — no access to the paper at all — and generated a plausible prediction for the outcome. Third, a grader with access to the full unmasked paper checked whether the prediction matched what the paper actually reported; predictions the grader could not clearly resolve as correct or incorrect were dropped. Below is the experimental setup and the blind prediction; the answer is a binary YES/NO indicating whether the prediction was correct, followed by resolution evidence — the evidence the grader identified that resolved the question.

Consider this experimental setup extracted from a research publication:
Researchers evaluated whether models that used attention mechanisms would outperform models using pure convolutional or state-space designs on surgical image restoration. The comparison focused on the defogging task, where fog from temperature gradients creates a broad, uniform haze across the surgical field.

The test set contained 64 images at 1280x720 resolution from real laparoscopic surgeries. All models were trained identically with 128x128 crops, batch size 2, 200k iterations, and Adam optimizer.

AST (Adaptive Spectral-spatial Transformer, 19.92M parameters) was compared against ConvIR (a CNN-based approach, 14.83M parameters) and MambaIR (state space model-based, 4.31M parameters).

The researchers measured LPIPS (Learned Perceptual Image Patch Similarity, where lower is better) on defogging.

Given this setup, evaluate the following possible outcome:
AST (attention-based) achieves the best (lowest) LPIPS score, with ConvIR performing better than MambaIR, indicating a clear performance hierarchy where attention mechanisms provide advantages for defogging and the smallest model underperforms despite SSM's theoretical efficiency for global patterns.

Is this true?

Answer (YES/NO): YES